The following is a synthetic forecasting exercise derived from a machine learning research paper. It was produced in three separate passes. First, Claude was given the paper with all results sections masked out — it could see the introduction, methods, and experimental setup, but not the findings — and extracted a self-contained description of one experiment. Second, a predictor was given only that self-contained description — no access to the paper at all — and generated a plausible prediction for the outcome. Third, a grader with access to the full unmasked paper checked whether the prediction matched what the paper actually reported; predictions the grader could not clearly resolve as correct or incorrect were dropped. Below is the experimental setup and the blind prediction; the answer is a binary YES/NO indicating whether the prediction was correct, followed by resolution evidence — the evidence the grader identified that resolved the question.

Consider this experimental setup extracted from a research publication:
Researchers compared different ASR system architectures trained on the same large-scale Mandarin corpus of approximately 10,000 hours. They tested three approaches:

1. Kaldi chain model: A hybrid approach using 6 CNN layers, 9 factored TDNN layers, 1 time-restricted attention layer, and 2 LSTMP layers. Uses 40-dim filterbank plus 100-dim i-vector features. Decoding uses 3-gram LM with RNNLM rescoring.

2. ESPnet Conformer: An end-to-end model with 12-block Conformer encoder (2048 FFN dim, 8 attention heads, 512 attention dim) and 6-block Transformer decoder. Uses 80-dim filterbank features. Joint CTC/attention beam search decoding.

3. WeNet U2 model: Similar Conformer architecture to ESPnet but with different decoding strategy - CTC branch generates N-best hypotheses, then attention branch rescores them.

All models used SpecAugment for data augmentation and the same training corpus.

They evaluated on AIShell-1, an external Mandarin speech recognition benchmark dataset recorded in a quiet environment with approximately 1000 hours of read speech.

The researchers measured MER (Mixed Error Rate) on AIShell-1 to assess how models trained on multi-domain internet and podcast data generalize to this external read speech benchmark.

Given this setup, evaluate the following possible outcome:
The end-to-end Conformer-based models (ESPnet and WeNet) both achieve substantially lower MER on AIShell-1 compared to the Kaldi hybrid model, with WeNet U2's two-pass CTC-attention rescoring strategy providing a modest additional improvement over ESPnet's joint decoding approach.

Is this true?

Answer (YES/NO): NO